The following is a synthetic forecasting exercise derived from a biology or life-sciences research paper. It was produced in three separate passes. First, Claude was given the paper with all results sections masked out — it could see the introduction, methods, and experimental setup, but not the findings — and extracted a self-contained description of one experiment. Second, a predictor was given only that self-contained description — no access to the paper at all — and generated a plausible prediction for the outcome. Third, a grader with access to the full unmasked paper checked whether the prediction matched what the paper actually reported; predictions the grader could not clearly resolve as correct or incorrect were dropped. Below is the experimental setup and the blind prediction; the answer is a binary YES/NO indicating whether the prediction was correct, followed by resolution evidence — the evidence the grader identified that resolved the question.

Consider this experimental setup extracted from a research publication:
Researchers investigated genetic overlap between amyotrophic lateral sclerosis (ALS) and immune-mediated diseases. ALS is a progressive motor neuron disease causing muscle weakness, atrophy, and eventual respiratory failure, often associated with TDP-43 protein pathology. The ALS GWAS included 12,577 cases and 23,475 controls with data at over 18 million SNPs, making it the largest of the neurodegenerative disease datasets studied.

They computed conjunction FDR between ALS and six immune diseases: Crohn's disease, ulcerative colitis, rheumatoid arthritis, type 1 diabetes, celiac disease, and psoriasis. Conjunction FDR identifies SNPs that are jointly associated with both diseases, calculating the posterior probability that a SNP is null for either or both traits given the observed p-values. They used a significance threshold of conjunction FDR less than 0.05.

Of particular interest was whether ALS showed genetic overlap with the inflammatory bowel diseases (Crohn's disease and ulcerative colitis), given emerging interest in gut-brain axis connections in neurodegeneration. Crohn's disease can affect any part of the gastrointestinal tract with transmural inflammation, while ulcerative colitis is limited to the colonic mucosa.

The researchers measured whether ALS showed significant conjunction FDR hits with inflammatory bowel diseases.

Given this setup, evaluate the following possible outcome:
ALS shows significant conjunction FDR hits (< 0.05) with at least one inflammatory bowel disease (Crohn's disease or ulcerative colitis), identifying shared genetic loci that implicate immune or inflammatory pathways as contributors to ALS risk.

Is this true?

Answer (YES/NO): NO